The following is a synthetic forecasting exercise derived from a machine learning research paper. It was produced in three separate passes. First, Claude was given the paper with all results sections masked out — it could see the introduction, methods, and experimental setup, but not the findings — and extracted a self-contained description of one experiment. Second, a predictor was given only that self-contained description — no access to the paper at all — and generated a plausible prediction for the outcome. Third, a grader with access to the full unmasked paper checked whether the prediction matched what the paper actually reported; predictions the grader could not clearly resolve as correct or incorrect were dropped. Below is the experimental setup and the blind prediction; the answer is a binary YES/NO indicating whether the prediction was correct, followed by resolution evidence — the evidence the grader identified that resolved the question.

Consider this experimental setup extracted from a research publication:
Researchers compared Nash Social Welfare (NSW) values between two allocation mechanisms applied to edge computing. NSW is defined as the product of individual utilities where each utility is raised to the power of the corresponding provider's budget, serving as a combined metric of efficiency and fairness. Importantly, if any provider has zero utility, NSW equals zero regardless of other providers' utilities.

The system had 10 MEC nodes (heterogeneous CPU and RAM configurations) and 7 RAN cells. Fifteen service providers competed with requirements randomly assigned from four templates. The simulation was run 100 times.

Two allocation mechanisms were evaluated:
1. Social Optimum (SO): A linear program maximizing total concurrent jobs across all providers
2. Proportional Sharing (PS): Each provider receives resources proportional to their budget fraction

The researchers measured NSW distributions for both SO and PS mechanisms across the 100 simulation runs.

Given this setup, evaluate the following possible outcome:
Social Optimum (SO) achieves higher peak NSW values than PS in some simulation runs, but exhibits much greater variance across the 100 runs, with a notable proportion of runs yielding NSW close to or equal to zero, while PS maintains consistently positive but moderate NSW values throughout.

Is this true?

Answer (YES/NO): NO